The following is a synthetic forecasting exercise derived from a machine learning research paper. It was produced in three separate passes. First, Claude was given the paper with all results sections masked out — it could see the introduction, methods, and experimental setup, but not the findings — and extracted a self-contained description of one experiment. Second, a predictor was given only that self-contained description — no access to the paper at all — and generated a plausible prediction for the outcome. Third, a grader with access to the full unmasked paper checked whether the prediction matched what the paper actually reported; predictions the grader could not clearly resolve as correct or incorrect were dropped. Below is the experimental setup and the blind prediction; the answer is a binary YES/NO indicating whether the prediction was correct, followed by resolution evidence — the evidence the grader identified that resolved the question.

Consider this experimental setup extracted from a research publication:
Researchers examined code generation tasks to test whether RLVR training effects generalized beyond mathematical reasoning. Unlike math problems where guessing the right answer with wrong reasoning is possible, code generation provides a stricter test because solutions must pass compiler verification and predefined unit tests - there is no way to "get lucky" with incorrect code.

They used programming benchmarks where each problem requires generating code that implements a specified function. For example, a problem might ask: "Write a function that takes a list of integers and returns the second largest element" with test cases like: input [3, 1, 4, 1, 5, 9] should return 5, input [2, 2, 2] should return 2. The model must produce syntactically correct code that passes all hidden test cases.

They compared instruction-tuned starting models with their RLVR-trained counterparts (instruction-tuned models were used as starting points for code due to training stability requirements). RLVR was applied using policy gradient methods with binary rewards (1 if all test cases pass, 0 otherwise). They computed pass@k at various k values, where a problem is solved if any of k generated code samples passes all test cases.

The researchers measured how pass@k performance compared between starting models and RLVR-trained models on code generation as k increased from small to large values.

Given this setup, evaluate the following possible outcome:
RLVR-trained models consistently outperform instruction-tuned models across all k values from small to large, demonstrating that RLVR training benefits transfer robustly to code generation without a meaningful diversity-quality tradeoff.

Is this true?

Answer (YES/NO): NO